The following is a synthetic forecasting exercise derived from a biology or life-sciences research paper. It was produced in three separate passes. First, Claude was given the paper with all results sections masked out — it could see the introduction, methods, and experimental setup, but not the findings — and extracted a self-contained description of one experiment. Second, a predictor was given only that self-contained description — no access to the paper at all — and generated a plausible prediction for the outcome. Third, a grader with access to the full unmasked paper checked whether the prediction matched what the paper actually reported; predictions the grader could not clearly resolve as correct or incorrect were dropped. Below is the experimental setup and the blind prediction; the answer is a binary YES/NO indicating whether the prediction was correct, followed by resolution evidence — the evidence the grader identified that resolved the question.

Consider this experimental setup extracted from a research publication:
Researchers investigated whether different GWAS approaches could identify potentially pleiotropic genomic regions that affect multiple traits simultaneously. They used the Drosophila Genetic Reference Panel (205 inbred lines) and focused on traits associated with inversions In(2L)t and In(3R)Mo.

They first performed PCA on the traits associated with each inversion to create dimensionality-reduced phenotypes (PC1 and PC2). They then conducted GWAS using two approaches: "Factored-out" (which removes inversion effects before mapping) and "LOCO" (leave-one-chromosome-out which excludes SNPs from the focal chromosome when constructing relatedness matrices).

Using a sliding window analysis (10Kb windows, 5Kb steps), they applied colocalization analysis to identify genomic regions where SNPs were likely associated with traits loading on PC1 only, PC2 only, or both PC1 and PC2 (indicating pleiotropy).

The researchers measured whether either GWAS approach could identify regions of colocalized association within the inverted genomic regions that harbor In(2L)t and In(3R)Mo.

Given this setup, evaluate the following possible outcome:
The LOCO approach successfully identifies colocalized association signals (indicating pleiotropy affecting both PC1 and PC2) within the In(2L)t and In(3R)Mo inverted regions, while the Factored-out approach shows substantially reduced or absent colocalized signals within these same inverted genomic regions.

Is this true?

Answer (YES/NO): YES